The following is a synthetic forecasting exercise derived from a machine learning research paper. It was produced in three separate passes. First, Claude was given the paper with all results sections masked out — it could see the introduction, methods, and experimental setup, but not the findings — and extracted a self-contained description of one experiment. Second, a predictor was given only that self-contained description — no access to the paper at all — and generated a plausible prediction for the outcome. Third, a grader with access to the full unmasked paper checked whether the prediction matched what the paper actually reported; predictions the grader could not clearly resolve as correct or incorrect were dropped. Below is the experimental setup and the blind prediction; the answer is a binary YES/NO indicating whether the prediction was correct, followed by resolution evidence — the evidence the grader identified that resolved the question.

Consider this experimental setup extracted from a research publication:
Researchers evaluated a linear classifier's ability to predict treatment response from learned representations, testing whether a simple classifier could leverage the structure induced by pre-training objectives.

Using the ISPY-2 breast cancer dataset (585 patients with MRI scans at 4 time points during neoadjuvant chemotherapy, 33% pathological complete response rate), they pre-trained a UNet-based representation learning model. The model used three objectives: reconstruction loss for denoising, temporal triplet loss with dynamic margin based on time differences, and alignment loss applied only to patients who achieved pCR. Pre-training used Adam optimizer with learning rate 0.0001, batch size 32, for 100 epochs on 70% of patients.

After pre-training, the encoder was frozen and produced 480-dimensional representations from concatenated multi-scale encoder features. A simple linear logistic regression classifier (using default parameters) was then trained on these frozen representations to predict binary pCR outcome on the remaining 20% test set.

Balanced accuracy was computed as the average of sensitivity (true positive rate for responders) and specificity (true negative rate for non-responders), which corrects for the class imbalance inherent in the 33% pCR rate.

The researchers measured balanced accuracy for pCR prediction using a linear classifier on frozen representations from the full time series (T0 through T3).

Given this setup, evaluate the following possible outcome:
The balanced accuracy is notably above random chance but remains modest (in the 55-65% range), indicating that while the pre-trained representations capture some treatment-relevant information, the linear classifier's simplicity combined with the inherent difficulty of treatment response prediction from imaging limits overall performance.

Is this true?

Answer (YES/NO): NO